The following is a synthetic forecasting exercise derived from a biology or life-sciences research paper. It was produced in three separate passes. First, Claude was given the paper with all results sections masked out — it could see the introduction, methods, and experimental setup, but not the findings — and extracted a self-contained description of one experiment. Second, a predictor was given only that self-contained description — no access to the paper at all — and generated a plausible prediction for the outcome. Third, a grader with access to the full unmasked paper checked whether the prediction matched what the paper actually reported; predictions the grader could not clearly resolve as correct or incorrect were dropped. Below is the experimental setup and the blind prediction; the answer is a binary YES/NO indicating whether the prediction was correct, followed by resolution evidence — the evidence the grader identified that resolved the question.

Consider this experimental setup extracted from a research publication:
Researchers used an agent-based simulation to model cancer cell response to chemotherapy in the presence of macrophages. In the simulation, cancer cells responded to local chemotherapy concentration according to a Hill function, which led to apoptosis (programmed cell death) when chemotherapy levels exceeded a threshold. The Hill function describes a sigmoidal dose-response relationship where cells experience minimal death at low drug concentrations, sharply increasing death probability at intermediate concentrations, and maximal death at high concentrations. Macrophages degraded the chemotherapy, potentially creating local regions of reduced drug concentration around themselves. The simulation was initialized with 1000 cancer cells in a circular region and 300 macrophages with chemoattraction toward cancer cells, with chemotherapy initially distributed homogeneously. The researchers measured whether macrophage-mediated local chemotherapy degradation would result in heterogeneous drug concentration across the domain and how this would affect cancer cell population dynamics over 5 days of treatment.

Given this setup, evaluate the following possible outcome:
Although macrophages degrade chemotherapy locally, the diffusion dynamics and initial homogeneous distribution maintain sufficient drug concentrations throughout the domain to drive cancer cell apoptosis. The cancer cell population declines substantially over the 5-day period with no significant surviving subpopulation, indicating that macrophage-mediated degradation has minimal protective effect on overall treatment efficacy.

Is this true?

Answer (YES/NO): NO